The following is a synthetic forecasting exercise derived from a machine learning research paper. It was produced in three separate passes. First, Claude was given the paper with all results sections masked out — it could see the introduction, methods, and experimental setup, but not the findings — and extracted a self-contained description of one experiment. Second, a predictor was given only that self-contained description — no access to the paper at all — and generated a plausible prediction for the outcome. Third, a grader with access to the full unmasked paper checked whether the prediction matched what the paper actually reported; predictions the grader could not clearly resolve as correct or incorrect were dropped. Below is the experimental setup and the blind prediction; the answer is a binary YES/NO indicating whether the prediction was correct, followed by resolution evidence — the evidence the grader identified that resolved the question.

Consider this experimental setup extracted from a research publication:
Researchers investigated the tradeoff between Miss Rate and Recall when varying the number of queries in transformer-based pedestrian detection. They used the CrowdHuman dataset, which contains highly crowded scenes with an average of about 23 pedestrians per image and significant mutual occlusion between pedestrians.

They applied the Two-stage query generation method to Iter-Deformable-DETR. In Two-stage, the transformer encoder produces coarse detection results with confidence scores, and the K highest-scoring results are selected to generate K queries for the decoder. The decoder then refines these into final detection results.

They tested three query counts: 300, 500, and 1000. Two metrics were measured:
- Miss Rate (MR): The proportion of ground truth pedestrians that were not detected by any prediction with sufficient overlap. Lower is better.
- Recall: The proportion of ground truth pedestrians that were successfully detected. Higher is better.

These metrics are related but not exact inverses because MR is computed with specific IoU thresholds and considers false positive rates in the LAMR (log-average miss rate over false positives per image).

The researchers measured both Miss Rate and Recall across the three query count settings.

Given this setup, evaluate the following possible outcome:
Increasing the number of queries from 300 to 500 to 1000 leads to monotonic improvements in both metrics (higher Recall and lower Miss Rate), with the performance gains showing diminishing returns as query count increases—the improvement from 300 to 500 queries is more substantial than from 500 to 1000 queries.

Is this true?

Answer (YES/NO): NO